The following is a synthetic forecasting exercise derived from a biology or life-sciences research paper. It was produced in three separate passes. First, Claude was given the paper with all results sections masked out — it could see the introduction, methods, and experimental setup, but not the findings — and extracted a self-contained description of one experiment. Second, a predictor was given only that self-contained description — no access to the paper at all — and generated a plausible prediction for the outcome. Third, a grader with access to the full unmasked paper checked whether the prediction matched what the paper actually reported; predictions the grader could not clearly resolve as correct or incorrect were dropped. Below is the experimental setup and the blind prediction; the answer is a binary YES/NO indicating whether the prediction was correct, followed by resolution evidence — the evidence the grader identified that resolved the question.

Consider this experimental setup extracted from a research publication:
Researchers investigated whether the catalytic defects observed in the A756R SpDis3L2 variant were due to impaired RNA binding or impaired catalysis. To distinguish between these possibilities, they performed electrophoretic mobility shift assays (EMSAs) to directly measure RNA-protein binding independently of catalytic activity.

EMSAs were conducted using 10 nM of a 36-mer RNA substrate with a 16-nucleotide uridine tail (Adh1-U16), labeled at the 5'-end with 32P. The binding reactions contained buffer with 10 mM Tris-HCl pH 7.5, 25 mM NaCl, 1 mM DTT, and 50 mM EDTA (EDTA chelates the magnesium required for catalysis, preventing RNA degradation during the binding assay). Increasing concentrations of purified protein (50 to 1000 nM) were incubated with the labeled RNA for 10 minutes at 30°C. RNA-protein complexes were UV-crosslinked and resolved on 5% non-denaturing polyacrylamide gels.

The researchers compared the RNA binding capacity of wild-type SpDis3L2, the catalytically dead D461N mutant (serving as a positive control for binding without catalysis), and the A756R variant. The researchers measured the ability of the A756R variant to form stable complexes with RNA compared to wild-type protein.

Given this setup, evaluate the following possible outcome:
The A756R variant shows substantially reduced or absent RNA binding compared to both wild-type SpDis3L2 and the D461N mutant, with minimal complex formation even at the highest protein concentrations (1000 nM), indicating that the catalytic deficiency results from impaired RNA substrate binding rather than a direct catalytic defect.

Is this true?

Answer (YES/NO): NO